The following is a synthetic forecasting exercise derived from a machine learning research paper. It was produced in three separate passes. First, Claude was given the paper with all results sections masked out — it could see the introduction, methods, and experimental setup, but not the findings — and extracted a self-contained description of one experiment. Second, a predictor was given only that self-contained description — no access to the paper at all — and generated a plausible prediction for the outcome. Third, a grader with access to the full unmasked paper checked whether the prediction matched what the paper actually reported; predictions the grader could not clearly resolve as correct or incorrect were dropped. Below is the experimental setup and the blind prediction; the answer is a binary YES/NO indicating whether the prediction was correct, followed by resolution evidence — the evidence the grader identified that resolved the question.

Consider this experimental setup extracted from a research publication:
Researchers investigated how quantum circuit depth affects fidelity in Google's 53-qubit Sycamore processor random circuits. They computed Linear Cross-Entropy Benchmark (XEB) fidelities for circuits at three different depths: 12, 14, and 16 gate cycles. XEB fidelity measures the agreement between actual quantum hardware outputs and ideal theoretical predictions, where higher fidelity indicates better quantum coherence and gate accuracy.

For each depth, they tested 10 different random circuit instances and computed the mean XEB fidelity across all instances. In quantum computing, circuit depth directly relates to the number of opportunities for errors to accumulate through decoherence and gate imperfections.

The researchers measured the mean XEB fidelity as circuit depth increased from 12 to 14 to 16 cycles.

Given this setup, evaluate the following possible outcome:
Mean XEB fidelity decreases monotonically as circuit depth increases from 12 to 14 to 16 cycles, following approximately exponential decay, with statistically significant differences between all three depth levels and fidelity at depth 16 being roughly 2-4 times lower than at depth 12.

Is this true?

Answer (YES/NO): YES